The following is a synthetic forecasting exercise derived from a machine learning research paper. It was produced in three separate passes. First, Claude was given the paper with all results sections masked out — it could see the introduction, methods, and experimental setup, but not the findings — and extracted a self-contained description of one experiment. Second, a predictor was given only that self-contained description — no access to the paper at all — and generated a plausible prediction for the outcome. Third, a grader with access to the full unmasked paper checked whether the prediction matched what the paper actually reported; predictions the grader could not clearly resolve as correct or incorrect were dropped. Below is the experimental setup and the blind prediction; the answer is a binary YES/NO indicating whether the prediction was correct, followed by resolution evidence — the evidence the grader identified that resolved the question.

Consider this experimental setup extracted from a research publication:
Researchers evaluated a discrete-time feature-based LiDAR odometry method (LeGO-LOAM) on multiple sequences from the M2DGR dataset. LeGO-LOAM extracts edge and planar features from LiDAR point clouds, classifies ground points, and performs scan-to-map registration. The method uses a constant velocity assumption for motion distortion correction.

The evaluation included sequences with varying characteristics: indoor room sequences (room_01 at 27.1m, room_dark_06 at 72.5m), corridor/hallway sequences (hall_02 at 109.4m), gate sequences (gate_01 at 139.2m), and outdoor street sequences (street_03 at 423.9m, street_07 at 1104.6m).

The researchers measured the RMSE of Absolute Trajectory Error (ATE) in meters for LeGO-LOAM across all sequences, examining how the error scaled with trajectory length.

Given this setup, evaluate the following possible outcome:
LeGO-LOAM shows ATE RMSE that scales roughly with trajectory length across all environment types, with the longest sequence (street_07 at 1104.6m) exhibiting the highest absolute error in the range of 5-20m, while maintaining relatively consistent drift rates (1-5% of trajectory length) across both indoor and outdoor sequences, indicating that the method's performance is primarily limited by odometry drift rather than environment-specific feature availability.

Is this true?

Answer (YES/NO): NO